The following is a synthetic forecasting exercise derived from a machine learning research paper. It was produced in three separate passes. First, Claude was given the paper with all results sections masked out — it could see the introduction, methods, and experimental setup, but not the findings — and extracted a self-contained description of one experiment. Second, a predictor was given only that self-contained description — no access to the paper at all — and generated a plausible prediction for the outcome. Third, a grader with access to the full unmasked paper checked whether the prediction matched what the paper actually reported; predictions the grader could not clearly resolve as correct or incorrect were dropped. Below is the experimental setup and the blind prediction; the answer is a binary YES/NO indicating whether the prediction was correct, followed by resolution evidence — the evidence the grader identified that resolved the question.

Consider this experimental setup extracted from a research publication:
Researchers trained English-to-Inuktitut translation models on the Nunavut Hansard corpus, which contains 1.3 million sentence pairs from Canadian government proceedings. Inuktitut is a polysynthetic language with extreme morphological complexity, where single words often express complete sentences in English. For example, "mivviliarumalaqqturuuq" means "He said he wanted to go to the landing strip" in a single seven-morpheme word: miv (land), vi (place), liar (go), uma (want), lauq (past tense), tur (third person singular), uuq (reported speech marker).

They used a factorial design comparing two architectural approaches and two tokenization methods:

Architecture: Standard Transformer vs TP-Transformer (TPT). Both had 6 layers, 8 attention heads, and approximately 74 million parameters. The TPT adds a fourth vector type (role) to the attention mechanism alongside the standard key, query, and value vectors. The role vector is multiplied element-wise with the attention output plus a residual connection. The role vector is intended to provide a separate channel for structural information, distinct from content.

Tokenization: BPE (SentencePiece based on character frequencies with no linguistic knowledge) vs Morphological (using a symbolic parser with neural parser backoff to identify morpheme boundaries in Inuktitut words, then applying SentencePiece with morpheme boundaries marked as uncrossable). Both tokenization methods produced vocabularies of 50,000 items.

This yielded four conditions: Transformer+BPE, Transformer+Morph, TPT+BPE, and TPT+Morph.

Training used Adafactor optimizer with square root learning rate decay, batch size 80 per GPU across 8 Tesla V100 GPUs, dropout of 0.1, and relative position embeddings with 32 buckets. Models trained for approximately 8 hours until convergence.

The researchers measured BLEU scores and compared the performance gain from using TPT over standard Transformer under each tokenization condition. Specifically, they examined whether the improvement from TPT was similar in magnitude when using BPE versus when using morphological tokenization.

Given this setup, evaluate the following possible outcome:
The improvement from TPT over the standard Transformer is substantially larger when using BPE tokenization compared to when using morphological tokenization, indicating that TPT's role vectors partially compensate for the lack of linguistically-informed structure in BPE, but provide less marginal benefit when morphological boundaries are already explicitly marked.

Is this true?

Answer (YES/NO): NO